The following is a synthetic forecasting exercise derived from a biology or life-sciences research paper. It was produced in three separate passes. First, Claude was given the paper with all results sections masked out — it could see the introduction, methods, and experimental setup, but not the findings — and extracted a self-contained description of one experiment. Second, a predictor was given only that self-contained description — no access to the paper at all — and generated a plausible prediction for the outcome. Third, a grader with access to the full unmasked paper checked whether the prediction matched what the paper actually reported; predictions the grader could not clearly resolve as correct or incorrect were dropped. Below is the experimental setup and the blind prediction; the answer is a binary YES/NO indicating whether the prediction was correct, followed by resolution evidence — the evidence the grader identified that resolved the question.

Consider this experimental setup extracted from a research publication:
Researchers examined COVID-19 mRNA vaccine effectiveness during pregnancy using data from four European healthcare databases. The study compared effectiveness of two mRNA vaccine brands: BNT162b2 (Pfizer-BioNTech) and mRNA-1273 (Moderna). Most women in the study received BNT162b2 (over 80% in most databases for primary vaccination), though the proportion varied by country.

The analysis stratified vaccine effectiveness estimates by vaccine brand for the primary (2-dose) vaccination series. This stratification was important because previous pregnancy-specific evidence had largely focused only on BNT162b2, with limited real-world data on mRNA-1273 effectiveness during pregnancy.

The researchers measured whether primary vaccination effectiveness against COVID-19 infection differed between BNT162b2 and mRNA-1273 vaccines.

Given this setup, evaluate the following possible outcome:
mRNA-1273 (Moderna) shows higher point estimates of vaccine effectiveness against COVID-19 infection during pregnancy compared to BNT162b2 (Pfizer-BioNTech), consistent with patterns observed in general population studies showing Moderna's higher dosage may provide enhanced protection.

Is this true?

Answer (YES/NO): NO